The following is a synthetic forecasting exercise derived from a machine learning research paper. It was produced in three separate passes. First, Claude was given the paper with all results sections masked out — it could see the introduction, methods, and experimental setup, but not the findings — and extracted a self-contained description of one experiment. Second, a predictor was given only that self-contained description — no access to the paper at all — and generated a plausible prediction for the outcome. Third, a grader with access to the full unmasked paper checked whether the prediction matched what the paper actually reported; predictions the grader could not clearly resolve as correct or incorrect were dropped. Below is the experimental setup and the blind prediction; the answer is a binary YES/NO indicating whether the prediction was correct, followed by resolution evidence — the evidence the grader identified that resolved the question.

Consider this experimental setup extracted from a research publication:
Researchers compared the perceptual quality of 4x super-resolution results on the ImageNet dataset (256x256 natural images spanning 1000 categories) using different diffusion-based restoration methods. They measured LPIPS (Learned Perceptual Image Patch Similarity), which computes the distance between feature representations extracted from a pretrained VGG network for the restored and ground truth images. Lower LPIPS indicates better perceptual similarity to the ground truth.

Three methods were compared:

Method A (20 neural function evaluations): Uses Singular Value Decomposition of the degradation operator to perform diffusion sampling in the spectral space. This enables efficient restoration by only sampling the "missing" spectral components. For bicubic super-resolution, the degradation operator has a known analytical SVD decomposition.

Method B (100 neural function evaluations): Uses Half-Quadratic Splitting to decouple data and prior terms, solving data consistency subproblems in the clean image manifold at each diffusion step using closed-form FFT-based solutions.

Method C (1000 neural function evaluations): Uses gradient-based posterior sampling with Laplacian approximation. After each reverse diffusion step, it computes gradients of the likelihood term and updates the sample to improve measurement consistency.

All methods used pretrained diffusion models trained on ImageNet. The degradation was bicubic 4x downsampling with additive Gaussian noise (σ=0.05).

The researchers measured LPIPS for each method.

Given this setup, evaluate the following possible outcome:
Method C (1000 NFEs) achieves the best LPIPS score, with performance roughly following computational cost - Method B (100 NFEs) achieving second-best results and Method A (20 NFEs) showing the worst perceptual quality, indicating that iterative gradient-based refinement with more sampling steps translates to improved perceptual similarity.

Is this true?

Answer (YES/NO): NO